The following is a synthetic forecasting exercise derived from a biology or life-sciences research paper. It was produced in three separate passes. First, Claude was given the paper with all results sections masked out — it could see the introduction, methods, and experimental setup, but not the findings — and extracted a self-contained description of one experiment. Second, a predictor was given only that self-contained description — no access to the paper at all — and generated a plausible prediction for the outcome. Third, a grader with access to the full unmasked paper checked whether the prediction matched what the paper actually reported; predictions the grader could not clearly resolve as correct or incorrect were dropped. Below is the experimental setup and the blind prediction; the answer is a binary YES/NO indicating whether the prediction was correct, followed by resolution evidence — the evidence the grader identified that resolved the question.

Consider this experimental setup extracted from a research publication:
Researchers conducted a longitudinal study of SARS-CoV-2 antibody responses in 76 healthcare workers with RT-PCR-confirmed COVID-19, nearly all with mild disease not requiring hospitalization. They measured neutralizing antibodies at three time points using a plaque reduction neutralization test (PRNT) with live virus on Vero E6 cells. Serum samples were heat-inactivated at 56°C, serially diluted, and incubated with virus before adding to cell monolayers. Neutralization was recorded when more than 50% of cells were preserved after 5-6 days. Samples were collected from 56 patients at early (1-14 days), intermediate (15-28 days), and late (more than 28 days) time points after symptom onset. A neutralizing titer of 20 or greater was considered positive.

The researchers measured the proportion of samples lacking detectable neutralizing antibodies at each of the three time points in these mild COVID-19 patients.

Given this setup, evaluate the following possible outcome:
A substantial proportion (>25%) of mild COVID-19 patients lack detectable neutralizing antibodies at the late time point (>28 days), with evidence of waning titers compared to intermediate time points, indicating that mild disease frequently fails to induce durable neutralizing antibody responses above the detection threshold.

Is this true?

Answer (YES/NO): NO